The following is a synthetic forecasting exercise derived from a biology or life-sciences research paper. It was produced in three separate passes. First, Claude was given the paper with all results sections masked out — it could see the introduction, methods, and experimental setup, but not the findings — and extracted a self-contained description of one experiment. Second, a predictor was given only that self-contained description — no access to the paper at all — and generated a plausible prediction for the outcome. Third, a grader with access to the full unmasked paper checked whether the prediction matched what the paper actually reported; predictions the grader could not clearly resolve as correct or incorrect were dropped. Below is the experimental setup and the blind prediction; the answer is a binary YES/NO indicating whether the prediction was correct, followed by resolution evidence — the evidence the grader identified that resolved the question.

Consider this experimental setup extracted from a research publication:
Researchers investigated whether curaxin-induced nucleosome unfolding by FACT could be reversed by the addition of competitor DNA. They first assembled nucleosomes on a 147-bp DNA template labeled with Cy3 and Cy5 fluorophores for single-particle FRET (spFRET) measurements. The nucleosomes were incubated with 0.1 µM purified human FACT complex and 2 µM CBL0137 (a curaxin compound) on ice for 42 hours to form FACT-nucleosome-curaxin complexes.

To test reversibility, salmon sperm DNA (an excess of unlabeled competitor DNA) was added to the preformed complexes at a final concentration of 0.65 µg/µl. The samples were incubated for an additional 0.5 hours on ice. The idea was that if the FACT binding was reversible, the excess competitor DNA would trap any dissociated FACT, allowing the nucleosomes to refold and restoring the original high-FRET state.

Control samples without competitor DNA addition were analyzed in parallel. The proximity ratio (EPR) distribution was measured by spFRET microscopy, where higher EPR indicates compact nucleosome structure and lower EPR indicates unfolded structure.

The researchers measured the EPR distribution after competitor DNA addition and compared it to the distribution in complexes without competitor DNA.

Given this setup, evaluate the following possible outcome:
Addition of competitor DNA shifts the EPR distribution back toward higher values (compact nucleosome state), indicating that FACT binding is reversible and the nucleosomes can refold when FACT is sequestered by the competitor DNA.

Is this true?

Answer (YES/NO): YES